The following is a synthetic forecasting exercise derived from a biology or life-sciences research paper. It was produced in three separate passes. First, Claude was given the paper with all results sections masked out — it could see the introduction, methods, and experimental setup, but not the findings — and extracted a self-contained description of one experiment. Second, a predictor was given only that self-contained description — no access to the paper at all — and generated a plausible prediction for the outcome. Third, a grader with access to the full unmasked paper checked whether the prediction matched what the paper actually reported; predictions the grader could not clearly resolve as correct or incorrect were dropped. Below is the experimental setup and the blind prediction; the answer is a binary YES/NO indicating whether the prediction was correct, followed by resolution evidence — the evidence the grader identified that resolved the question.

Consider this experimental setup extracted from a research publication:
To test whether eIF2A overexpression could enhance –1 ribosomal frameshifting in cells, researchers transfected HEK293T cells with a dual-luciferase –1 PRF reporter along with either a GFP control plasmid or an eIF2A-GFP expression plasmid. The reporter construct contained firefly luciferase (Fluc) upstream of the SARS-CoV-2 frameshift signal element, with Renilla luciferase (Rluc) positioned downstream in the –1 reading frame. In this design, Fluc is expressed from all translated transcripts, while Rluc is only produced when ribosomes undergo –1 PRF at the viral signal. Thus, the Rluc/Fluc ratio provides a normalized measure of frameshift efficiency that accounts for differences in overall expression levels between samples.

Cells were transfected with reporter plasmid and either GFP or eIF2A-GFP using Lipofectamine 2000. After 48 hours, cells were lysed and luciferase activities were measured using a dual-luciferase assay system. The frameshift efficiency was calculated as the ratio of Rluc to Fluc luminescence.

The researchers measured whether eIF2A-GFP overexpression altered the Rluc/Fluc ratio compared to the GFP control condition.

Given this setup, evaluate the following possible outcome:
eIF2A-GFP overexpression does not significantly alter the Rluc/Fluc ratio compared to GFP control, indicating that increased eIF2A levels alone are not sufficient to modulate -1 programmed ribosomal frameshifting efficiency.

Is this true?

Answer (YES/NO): NO